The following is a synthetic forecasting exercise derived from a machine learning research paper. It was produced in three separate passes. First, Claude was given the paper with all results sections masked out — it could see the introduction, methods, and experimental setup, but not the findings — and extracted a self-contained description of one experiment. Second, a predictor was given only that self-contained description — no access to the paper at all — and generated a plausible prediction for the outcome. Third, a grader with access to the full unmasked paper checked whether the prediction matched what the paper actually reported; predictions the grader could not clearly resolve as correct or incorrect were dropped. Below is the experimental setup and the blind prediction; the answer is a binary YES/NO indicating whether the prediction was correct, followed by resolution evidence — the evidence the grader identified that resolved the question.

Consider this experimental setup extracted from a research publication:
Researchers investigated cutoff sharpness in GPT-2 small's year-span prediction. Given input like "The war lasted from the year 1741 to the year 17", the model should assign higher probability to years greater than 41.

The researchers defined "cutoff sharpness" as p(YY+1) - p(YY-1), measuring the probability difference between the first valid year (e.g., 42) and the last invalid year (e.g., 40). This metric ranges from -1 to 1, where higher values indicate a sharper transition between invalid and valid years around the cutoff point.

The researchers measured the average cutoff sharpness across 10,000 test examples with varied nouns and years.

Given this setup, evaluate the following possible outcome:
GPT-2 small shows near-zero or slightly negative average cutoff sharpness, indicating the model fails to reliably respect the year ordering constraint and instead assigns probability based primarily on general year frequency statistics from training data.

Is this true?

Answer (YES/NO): NO